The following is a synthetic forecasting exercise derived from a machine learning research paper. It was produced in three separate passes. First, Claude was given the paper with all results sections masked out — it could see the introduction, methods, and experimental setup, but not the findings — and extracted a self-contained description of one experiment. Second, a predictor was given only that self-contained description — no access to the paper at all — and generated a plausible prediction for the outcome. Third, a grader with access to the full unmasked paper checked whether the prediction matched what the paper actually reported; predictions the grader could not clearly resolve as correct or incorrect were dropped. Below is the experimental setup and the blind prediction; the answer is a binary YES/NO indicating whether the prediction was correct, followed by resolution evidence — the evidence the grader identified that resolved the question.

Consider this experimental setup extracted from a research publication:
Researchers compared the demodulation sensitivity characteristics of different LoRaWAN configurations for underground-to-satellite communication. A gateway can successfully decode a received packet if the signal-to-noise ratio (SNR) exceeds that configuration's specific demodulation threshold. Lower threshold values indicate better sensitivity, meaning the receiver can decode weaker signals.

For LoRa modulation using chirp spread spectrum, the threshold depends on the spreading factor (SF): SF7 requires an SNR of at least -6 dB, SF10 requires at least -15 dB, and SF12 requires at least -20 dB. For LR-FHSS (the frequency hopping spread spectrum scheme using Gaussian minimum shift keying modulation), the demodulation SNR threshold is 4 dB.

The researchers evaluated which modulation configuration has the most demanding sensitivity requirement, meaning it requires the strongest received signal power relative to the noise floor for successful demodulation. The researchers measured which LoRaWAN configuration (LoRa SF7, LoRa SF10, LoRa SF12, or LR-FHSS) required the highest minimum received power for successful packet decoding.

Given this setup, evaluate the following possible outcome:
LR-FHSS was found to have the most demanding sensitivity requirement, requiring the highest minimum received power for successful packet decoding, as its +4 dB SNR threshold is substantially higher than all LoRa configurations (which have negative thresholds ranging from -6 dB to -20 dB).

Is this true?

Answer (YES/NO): NO